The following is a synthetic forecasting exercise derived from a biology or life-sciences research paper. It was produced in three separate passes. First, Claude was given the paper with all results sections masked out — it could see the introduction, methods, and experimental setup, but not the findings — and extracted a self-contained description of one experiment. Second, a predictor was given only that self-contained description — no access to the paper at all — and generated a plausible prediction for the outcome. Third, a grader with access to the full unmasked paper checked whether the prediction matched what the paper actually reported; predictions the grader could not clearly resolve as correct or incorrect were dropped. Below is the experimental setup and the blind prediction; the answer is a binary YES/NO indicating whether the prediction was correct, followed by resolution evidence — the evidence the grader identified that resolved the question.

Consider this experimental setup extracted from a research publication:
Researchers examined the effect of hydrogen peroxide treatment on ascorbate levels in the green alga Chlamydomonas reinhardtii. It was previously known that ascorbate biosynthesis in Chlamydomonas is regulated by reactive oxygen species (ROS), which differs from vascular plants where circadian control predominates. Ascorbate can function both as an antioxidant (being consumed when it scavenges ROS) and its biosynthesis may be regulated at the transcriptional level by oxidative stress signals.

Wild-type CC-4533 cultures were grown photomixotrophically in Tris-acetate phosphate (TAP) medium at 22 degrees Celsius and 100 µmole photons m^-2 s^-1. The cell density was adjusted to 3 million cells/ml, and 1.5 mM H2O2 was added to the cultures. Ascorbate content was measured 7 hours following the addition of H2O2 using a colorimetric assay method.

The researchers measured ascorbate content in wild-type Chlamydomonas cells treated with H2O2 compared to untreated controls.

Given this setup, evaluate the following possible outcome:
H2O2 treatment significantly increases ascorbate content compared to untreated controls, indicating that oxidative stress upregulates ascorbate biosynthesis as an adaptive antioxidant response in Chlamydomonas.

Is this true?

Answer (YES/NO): YES